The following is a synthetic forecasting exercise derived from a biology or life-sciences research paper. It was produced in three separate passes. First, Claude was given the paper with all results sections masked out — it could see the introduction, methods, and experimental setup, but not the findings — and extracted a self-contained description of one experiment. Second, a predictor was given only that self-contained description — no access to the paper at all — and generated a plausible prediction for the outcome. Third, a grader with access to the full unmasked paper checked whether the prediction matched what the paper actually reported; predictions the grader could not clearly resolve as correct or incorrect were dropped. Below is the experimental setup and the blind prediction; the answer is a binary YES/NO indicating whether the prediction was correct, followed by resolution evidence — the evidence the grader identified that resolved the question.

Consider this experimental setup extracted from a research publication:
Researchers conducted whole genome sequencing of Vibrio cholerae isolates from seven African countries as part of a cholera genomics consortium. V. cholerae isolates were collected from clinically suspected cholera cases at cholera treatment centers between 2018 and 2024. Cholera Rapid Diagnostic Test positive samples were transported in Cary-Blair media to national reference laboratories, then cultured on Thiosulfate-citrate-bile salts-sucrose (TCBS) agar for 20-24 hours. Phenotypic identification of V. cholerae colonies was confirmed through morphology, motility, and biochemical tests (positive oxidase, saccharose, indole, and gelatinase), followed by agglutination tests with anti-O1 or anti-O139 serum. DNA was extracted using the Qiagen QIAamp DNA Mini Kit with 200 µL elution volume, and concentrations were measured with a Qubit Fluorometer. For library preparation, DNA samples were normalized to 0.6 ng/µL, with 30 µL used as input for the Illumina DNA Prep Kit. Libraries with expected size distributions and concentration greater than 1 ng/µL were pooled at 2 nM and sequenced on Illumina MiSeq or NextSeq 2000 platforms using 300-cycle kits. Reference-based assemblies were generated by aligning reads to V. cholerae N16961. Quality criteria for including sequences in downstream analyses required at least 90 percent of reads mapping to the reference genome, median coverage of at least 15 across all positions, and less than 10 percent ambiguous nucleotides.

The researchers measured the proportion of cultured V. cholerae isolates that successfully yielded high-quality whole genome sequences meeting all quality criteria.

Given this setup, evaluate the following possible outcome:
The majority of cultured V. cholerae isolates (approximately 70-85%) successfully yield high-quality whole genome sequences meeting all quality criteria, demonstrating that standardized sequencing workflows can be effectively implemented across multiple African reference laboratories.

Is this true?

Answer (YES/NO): NO